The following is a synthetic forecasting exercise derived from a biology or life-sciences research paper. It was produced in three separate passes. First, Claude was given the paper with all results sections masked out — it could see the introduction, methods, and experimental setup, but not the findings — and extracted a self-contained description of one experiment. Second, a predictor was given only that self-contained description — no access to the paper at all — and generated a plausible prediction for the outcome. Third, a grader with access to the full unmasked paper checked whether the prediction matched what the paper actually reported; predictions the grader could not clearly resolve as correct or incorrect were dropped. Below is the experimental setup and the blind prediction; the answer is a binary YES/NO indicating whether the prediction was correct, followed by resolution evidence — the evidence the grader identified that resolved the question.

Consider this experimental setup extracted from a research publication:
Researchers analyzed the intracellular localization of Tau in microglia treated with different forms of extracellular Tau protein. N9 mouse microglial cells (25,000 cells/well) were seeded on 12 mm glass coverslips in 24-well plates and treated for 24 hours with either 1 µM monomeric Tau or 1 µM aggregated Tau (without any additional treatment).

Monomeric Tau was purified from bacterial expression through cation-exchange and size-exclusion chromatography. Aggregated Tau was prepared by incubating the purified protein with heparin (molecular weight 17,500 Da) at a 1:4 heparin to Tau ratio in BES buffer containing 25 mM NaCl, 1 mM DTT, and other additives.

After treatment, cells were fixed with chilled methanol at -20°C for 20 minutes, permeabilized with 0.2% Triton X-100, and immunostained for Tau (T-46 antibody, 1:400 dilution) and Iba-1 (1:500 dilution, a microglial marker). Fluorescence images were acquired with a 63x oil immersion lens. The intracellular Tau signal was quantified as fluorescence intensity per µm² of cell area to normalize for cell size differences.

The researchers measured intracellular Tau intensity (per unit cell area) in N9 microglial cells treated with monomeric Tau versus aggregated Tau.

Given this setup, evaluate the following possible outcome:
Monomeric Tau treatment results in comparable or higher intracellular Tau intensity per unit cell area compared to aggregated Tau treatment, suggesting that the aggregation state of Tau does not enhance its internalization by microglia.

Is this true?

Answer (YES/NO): NO